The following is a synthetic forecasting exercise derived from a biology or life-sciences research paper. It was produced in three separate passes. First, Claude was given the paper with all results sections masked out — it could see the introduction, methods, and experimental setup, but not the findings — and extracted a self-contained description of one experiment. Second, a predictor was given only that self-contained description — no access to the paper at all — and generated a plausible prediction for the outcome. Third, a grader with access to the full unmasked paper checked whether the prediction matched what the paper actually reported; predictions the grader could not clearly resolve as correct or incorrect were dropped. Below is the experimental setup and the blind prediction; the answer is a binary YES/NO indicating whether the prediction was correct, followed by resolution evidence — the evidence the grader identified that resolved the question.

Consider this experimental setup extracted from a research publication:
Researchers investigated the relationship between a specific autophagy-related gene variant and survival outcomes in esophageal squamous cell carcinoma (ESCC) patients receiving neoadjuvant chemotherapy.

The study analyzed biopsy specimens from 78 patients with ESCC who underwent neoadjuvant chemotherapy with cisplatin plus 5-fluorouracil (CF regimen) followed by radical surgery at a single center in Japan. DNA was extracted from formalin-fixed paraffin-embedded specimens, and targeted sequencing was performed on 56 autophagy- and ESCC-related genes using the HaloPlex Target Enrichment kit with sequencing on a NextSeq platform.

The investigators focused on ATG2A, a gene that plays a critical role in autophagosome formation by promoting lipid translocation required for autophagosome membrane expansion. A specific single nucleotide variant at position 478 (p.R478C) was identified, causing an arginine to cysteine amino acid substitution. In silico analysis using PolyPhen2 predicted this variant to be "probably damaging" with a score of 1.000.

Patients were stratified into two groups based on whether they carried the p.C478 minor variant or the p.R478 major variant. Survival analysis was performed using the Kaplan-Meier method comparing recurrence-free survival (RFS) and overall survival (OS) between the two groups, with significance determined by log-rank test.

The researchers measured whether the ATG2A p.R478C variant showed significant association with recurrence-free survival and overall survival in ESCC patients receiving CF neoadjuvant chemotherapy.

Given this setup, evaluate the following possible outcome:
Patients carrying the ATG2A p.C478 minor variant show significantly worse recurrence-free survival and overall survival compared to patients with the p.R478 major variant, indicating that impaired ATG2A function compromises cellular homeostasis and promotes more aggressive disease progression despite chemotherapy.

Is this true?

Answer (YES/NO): YES